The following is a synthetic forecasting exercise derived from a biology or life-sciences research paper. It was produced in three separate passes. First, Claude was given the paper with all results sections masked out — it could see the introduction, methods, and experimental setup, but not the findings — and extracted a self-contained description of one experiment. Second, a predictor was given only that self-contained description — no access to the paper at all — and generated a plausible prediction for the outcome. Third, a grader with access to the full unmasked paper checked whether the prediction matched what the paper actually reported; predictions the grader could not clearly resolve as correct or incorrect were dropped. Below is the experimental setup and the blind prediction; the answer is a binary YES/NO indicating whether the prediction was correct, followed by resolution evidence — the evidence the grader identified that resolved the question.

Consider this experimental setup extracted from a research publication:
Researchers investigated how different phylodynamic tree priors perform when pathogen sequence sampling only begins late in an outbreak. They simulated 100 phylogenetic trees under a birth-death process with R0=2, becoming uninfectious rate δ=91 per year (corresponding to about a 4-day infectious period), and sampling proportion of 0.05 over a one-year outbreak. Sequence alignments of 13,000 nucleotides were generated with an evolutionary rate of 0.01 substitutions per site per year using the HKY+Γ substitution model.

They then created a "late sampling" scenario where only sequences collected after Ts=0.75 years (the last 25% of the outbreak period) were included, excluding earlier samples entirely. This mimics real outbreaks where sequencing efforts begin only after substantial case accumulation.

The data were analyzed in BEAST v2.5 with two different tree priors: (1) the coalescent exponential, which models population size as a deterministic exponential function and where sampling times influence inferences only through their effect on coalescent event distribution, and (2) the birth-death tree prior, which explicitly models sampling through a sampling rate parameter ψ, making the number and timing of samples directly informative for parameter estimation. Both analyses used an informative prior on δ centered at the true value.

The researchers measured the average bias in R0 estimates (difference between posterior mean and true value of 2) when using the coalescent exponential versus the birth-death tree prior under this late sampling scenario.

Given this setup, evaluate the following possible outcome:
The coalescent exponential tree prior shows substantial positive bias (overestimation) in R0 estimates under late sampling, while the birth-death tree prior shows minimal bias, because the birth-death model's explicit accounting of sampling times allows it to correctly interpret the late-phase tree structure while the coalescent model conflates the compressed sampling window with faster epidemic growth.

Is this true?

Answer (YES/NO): NO